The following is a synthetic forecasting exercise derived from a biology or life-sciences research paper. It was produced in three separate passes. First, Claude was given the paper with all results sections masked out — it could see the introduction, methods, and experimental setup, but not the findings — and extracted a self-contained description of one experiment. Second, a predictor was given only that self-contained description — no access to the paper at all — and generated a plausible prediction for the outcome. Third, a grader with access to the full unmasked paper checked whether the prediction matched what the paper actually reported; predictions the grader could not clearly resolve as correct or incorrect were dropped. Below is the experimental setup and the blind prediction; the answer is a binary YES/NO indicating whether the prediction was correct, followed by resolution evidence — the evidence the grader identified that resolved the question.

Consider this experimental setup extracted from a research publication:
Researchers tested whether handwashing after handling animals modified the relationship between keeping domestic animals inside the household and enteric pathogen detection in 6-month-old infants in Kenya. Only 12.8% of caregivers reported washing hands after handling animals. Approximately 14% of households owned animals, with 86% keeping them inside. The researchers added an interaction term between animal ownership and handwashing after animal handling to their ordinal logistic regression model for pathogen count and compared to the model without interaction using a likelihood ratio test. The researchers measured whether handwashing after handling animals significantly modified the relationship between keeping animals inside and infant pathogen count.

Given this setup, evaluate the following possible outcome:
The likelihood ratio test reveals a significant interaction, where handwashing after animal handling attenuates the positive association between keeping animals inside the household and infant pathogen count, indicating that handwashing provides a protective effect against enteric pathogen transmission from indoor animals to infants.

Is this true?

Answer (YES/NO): NO